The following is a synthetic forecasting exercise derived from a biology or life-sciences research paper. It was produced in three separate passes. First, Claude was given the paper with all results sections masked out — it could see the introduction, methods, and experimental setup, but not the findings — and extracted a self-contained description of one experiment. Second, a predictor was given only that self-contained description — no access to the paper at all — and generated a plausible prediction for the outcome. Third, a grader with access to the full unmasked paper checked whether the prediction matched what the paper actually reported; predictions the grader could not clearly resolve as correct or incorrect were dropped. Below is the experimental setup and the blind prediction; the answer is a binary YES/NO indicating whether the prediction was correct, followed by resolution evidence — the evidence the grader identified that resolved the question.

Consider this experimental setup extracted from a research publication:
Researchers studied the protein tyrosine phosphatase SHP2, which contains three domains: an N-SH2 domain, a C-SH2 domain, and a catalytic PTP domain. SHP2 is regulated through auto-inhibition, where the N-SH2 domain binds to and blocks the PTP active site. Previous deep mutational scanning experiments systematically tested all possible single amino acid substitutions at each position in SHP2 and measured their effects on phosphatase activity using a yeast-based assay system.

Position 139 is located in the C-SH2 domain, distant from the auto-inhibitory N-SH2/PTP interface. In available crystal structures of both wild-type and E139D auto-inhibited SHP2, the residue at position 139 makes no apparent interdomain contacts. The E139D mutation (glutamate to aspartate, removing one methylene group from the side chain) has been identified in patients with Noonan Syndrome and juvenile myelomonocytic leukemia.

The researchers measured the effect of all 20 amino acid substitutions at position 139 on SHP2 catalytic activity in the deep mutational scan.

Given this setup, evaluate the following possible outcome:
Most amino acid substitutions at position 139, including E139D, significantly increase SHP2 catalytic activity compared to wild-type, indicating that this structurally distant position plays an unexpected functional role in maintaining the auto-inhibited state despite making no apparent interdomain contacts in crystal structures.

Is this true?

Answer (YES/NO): NO